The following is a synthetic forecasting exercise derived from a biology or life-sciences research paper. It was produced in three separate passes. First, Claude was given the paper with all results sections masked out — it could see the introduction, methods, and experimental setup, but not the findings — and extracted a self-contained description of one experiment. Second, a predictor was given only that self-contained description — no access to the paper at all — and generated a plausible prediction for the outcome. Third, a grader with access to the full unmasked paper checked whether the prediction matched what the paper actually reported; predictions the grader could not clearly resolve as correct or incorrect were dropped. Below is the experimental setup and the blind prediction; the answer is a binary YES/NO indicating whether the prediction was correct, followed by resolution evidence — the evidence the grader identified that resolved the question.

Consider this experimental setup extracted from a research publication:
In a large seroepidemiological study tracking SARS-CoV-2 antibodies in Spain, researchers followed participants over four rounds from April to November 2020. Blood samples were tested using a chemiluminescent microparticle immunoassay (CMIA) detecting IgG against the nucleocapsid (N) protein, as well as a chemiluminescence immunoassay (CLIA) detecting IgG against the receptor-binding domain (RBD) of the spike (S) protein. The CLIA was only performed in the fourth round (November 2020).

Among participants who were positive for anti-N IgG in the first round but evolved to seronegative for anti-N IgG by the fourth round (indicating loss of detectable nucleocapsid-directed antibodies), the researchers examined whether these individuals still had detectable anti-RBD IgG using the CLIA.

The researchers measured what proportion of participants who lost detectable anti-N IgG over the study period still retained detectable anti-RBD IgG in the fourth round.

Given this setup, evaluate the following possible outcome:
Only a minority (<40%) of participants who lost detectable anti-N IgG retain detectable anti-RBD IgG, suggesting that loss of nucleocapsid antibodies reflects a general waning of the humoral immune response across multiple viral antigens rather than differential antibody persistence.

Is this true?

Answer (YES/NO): YES